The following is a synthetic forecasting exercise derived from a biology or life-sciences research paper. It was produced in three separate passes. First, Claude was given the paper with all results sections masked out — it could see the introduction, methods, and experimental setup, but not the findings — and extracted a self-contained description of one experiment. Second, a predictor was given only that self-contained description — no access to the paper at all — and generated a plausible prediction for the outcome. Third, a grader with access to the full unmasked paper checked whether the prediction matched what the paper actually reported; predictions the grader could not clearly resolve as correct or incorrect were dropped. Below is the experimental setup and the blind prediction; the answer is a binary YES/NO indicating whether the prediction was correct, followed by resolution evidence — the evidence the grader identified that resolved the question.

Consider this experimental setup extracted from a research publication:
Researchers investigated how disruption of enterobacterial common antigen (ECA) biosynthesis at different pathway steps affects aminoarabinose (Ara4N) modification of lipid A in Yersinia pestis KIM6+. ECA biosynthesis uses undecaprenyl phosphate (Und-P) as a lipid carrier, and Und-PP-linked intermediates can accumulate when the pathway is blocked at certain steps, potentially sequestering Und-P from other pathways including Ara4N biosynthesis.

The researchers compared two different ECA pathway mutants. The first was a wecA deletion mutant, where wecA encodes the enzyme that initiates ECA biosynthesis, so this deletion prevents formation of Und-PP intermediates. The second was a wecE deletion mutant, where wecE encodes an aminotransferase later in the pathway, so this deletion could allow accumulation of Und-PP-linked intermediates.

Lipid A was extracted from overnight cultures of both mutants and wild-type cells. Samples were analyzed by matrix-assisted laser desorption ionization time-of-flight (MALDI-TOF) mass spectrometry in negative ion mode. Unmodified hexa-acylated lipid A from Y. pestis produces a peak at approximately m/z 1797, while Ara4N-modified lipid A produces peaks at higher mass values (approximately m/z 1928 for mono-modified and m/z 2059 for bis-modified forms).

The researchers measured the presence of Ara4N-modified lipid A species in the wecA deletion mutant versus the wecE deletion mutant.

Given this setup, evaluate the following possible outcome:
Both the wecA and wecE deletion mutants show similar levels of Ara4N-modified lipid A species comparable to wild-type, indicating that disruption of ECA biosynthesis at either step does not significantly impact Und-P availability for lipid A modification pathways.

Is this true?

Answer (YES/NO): NO